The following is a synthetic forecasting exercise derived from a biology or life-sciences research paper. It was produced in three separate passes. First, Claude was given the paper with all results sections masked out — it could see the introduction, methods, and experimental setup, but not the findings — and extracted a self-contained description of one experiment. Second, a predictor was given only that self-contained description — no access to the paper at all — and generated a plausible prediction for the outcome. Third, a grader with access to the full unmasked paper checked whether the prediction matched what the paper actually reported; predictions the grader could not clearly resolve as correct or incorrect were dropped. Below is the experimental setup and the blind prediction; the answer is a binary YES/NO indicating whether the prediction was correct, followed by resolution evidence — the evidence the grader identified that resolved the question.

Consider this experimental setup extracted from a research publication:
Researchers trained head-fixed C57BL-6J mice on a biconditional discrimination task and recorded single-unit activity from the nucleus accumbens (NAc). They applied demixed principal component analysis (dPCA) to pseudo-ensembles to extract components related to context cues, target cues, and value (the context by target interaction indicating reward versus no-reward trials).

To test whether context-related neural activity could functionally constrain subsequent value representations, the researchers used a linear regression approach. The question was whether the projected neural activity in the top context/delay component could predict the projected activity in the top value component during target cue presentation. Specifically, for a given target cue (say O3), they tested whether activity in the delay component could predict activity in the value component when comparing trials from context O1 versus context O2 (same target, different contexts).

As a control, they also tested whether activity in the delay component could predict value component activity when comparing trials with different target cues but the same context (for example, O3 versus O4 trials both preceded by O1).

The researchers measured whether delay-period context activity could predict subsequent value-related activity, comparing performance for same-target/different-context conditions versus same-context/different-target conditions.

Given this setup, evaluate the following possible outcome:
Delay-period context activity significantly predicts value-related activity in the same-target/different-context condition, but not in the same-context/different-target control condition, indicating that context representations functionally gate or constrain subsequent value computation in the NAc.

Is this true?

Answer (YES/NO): YES